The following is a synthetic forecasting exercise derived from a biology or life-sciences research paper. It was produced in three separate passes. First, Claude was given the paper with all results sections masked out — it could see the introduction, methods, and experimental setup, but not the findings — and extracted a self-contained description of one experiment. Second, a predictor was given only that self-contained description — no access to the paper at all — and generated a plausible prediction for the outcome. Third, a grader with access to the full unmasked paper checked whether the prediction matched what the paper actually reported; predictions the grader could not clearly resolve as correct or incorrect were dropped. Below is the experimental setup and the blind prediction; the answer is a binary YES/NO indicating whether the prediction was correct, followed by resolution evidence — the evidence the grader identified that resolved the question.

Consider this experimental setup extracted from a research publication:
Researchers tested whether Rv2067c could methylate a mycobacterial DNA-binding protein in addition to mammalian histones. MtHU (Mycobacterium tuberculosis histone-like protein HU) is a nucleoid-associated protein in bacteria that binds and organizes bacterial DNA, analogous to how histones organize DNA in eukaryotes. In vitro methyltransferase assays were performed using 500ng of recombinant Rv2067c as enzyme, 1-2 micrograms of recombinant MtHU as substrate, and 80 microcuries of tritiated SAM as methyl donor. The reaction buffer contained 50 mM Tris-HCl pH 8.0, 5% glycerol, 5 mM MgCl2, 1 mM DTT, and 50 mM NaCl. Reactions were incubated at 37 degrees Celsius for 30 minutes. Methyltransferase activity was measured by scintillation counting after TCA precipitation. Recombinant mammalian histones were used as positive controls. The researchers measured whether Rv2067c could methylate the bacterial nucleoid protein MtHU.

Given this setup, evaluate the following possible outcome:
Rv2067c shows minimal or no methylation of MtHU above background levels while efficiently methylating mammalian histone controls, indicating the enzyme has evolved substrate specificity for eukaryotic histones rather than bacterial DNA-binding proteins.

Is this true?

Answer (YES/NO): YES